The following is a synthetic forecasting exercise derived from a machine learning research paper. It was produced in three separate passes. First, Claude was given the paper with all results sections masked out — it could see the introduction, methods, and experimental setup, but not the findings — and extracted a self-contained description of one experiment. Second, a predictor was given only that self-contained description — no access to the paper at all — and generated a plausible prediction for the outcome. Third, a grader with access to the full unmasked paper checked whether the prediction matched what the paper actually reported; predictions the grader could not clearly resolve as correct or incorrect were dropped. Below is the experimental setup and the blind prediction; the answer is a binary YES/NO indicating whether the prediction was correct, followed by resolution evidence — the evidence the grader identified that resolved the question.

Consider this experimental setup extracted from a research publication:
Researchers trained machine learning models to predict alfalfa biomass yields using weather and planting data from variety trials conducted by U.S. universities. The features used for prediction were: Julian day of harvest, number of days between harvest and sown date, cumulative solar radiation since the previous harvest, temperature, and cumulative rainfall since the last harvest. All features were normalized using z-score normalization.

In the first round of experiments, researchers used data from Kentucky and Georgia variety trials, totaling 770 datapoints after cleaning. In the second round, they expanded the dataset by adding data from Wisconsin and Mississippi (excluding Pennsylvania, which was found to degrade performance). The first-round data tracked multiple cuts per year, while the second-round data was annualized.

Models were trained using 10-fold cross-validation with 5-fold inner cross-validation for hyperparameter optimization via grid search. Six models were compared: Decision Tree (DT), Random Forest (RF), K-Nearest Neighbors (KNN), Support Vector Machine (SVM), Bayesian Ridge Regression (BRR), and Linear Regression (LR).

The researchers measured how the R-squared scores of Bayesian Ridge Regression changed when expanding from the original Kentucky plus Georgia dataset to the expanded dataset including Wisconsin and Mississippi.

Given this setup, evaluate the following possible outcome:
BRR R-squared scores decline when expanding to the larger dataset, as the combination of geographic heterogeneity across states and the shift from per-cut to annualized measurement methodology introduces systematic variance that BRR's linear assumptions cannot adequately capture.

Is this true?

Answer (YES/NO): YES